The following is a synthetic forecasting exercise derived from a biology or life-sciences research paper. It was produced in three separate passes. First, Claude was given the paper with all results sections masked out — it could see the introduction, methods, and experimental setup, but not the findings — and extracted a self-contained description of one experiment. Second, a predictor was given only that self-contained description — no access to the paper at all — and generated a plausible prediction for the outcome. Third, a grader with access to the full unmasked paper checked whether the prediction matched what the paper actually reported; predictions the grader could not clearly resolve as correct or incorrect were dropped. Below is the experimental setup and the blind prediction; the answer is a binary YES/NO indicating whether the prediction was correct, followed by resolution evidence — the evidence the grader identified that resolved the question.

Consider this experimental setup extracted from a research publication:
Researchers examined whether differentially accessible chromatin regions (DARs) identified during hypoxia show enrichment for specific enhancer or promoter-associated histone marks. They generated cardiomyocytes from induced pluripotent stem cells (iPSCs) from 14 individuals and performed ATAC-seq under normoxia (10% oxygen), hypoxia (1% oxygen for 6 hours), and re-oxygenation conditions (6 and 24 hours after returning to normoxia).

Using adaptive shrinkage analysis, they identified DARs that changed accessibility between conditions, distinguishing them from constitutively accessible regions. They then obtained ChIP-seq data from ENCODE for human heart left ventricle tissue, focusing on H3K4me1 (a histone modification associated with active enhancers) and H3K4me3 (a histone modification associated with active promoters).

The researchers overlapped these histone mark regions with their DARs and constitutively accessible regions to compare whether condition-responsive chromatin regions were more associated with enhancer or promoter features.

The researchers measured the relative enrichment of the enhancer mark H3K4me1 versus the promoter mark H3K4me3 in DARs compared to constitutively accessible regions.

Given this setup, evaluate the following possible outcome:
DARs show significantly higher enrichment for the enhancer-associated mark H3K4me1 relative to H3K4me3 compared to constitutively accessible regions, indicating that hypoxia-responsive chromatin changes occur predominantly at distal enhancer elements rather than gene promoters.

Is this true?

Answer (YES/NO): NO